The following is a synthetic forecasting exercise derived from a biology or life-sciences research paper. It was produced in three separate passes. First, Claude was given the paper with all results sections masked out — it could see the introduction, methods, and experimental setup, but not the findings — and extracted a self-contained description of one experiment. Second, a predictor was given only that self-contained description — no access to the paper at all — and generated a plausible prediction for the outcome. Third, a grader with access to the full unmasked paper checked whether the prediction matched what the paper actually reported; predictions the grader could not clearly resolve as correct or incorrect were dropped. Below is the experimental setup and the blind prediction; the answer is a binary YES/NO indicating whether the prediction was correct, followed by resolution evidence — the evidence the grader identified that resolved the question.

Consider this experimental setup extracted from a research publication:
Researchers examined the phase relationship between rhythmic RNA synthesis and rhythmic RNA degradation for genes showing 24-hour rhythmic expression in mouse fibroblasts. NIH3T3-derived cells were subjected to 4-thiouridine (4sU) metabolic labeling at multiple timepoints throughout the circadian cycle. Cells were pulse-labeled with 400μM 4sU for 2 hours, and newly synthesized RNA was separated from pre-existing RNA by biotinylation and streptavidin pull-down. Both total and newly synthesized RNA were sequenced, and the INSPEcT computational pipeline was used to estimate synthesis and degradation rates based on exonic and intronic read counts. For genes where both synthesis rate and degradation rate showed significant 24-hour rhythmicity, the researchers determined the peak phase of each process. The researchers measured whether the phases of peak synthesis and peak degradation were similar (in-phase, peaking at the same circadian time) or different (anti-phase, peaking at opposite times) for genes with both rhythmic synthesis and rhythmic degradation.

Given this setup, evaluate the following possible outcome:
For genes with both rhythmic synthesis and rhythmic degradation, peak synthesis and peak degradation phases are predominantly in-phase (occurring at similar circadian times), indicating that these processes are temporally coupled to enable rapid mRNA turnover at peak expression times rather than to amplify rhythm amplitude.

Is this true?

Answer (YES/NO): NO